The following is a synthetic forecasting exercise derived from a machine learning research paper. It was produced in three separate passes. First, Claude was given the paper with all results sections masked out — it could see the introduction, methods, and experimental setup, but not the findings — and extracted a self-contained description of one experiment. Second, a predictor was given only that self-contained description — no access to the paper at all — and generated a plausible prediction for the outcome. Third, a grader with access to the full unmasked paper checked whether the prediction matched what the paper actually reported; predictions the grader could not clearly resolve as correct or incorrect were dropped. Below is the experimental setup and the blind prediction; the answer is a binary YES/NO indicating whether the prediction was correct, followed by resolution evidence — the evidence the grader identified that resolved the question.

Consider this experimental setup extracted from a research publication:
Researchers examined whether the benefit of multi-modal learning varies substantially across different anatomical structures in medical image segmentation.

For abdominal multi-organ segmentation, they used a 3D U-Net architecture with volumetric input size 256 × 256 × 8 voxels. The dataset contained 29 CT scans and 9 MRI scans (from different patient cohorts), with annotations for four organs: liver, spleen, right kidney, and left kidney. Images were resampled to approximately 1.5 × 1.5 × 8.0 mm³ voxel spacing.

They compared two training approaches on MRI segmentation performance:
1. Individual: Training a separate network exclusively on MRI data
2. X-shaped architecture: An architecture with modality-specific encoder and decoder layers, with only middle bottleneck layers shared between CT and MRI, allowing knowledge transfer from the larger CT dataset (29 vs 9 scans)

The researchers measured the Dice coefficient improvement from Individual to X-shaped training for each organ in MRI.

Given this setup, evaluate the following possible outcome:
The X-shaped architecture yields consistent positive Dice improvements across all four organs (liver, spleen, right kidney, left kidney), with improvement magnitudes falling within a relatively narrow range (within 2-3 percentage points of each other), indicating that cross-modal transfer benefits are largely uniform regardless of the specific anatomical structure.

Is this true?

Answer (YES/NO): NO